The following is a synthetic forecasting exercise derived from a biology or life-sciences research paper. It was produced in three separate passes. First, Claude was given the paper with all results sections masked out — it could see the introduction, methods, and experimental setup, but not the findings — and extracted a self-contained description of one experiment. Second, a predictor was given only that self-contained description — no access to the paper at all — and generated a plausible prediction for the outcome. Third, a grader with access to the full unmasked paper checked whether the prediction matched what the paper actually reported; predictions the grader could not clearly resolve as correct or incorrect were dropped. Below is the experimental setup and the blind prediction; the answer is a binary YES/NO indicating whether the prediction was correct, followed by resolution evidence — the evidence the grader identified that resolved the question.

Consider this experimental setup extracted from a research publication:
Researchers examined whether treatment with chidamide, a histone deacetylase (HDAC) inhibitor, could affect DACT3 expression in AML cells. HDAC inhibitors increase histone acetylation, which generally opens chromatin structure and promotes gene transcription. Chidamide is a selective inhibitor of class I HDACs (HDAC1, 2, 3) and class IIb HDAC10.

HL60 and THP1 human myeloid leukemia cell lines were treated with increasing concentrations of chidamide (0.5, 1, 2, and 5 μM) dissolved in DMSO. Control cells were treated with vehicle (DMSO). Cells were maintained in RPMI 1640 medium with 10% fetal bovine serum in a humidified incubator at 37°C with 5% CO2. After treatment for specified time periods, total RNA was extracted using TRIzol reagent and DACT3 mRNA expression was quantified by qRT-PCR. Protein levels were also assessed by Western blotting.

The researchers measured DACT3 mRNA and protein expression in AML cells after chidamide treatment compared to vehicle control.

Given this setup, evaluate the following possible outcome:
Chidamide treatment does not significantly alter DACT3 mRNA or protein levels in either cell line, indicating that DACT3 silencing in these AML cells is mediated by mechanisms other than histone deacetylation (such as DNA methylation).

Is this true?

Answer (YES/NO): NO